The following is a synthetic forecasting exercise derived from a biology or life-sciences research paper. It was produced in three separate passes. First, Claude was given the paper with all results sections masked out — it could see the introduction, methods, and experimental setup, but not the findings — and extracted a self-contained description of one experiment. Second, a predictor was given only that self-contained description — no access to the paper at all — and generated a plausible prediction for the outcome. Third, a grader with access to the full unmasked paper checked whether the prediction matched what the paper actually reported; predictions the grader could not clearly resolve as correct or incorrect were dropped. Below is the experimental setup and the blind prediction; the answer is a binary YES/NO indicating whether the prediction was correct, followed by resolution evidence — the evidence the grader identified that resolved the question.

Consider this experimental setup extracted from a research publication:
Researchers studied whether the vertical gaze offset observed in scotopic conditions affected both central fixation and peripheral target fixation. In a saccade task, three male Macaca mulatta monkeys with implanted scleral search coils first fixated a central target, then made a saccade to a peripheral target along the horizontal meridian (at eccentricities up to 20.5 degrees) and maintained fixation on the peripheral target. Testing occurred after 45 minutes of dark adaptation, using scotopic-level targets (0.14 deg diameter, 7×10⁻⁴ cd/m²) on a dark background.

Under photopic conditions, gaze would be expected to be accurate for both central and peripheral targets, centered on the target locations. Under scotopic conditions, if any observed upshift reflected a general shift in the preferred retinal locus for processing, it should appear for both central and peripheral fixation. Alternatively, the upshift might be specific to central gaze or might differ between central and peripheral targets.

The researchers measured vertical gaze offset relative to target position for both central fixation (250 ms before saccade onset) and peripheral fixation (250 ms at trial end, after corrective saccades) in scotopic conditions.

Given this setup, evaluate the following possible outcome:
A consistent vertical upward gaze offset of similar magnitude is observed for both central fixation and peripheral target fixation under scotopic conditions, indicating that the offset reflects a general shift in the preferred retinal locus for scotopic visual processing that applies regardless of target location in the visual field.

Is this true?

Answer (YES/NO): YES